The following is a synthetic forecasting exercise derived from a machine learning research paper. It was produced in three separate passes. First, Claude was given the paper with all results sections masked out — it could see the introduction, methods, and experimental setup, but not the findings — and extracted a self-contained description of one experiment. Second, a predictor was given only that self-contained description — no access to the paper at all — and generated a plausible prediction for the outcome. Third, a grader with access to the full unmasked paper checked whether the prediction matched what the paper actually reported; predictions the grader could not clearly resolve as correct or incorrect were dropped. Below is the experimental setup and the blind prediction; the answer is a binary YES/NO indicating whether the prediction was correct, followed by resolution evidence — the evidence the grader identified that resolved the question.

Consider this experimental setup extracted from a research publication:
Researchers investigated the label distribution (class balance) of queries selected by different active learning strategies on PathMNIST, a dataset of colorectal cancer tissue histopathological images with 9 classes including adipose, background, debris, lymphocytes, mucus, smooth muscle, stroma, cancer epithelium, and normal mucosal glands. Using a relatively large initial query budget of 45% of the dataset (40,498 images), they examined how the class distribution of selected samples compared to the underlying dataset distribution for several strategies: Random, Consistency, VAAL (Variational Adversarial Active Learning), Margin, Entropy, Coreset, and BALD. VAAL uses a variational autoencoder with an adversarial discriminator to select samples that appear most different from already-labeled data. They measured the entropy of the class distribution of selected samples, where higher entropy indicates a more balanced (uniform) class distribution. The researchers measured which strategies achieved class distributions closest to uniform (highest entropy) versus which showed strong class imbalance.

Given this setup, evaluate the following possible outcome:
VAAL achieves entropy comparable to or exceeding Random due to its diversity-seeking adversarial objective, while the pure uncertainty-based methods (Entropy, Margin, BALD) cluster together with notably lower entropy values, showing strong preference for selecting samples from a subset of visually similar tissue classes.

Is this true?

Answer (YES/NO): NO